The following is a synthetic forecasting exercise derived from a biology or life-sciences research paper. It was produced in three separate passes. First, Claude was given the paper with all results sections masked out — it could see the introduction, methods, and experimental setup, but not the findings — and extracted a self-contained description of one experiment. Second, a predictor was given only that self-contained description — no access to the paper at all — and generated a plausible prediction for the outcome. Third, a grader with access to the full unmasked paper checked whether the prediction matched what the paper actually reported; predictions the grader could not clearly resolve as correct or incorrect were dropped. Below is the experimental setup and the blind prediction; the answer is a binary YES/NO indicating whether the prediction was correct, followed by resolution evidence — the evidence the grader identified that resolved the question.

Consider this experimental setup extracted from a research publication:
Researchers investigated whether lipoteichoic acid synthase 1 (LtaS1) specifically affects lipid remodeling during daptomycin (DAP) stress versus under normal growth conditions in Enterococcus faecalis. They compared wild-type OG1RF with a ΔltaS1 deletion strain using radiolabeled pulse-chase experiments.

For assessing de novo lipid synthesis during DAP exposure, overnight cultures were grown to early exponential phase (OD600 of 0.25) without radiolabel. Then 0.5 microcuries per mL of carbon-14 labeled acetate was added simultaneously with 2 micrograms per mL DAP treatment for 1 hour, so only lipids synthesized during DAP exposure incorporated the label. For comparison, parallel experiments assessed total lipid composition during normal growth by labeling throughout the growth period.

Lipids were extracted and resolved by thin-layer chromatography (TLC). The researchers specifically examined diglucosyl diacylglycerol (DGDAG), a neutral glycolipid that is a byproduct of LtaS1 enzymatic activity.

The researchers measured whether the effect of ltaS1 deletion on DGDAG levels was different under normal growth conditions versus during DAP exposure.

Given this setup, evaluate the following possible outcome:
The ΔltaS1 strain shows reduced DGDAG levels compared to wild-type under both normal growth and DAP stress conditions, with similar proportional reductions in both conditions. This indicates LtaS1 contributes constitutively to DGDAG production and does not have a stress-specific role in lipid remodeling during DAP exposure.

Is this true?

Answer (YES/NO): NO